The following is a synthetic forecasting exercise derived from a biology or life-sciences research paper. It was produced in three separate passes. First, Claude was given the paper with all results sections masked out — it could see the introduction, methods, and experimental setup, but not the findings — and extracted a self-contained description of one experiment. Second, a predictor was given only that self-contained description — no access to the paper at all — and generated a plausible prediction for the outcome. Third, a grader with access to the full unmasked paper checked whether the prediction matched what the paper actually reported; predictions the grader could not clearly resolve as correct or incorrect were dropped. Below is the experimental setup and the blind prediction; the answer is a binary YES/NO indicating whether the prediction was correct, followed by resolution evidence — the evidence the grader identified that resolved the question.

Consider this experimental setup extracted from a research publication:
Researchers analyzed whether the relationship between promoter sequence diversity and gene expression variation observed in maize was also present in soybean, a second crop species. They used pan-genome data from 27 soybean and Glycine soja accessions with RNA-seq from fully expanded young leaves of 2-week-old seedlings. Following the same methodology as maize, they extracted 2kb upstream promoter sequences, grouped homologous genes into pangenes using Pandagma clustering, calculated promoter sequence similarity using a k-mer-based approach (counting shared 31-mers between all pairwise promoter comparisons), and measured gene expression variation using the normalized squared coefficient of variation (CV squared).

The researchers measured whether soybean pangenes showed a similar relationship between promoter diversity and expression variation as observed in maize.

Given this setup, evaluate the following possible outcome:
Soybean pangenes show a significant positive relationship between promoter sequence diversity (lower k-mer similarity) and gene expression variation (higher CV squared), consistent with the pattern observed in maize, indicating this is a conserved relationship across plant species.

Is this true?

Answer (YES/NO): YES